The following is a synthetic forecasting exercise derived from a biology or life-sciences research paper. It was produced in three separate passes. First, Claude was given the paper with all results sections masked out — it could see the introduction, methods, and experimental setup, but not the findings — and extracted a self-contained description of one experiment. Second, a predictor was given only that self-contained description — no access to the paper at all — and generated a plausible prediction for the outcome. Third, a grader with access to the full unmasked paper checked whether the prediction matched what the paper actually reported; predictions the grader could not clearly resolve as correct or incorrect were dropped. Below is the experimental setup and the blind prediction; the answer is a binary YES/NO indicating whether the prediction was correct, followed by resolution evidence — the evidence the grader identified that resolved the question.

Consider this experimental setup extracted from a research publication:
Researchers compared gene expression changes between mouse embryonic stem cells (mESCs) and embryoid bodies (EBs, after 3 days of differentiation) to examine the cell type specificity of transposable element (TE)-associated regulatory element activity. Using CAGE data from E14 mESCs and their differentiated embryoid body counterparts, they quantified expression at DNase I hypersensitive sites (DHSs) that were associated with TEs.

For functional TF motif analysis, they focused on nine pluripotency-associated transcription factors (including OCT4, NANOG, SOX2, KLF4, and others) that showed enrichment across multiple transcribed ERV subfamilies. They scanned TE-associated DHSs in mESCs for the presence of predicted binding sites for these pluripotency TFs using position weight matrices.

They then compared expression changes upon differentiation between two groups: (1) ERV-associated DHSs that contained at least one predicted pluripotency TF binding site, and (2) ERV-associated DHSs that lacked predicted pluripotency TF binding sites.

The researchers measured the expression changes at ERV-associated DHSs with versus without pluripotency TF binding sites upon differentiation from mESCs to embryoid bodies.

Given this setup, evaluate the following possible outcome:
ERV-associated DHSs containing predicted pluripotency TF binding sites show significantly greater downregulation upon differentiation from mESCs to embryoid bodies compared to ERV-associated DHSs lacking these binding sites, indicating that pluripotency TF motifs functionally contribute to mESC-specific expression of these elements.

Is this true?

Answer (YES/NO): YES